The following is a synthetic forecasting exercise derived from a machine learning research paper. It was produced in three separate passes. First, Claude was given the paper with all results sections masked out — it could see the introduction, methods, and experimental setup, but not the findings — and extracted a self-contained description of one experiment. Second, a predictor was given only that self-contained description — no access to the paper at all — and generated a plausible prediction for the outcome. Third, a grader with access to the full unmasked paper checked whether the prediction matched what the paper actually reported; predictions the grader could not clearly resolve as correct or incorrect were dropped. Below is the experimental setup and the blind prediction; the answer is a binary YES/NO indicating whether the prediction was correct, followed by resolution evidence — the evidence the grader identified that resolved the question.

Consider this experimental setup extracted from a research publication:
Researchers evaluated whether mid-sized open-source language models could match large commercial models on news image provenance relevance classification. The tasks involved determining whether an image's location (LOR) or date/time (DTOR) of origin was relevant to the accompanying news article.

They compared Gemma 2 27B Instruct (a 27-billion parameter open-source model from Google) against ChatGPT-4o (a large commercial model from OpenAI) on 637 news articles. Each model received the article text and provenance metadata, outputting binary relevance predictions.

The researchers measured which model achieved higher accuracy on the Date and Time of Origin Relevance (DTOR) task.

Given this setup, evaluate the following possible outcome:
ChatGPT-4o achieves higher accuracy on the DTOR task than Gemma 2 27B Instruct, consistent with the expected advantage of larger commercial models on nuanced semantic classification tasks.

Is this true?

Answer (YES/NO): NO